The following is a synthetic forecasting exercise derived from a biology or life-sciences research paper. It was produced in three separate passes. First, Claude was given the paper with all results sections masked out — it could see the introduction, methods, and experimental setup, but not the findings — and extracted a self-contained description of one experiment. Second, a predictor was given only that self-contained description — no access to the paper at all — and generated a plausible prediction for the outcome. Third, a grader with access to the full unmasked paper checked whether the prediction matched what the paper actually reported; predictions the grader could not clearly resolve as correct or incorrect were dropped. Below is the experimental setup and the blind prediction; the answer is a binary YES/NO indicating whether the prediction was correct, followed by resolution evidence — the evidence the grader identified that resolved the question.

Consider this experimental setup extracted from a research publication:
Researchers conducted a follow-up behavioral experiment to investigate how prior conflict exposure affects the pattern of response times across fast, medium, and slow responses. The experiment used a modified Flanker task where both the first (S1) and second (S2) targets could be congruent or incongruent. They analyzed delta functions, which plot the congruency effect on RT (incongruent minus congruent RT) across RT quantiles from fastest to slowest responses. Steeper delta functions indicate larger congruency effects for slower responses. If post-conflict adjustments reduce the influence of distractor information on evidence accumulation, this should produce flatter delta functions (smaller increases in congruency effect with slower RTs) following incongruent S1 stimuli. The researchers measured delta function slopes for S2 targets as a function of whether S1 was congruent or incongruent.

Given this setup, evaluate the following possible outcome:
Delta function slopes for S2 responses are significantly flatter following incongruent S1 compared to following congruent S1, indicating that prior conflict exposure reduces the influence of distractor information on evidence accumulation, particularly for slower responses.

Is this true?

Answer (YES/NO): YES